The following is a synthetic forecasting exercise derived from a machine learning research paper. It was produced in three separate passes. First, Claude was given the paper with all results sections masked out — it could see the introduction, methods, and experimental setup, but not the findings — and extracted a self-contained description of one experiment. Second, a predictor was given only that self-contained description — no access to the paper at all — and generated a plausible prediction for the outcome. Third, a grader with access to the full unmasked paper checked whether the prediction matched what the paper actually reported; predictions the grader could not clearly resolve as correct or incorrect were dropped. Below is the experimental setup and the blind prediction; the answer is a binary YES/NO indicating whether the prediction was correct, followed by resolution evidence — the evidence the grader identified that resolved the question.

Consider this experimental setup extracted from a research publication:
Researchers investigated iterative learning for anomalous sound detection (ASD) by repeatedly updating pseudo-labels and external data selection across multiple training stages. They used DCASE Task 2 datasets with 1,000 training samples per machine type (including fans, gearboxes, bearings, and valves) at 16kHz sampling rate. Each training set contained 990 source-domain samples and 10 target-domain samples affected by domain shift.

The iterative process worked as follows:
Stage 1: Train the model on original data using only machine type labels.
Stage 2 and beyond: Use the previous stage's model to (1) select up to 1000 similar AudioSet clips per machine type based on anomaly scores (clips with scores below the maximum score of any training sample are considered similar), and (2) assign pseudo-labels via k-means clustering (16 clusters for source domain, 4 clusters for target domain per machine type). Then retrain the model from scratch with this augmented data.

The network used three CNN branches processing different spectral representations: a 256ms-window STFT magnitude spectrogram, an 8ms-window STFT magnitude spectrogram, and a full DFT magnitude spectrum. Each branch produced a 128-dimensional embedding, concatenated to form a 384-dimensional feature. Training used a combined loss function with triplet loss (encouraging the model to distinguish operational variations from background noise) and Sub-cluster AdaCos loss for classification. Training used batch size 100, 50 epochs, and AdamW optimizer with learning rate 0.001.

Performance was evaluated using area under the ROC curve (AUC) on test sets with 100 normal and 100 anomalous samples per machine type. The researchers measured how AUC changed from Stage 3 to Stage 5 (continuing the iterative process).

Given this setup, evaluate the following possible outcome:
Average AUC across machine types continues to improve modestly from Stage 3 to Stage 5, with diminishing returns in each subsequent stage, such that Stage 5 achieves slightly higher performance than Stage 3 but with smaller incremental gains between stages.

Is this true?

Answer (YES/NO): NO